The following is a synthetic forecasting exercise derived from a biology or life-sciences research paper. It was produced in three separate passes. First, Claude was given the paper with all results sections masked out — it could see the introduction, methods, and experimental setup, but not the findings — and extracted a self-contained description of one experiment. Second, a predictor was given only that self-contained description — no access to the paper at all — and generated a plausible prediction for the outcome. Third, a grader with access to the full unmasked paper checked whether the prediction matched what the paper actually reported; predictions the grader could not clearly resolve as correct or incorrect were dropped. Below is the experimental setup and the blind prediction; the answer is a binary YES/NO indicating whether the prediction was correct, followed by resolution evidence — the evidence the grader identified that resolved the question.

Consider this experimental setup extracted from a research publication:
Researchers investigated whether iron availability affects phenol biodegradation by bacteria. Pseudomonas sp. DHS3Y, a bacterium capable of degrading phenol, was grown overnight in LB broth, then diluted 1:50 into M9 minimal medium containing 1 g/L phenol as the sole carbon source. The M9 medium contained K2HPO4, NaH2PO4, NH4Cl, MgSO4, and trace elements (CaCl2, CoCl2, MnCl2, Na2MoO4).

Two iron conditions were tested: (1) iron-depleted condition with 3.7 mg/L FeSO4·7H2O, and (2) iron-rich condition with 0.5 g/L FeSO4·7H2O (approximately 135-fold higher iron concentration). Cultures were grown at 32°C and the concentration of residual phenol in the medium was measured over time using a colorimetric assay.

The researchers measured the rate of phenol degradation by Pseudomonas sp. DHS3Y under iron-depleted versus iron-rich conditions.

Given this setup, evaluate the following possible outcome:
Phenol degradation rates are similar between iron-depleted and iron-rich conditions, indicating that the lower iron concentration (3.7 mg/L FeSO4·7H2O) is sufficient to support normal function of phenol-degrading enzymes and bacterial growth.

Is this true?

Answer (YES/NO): NO